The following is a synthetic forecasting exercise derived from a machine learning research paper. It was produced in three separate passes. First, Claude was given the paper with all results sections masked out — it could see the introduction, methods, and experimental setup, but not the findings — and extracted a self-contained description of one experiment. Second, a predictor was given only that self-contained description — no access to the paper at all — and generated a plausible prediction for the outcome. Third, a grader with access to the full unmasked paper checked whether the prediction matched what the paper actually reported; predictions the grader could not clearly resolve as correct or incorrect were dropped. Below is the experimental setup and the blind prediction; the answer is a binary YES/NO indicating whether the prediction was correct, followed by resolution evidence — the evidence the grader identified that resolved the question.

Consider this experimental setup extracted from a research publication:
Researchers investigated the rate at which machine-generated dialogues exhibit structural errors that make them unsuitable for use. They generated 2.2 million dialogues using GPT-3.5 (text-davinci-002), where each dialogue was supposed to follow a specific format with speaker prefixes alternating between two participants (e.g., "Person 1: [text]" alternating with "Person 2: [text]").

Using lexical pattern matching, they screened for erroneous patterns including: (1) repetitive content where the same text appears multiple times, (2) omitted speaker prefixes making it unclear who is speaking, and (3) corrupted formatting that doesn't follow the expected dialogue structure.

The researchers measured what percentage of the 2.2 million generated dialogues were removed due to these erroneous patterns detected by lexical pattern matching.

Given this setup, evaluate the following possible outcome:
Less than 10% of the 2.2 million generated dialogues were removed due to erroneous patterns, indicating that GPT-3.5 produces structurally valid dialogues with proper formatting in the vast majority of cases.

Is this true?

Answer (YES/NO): YES